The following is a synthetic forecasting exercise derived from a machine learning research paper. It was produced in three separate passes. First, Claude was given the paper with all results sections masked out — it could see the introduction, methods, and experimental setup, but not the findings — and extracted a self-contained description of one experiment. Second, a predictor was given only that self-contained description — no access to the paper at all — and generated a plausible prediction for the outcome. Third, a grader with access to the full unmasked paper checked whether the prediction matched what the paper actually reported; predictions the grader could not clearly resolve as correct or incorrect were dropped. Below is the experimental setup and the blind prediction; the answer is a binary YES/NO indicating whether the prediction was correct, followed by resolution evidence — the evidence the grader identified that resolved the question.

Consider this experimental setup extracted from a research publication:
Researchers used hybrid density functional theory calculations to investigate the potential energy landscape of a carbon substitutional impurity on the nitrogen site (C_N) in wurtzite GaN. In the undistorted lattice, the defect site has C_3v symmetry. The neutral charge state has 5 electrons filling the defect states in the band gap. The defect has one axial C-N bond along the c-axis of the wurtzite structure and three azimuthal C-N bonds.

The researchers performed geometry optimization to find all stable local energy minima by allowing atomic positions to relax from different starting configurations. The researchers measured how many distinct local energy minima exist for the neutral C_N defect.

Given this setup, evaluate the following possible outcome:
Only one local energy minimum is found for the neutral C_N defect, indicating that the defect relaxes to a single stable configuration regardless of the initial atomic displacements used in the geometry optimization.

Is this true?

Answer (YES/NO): NO